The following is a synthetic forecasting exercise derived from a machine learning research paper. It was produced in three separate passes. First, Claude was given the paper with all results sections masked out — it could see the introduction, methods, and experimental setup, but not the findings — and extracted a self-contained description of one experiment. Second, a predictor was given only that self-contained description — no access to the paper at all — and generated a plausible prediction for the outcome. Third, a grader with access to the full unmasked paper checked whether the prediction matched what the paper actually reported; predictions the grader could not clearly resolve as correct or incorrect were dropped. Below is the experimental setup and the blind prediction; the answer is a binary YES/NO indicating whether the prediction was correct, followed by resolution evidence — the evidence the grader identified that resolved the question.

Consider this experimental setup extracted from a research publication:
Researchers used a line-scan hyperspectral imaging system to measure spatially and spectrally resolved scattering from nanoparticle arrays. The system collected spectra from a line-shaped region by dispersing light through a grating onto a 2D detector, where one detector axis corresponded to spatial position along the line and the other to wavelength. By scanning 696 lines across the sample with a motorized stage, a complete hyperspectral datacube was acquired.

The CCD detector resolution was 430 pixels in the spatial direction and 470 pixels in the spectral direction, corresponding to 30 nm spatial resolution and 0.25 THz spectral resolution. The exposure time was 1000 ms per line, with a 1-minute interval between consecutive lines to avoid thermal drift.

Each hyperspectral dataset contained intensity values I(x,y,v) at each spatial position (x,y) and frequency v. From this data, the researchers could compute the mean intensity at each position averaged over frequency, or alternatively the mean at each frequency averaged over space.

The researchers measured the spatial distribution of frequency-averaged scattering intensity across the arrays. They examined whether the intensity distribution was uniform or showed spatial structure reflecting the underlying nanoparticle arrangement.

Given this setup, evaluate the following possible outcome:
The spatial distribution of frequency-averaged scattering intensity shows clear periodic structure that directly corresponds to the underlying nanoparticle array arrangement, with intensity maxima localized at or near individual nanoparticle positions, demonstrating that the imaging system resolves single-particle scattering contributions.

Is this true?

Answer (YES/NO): NO